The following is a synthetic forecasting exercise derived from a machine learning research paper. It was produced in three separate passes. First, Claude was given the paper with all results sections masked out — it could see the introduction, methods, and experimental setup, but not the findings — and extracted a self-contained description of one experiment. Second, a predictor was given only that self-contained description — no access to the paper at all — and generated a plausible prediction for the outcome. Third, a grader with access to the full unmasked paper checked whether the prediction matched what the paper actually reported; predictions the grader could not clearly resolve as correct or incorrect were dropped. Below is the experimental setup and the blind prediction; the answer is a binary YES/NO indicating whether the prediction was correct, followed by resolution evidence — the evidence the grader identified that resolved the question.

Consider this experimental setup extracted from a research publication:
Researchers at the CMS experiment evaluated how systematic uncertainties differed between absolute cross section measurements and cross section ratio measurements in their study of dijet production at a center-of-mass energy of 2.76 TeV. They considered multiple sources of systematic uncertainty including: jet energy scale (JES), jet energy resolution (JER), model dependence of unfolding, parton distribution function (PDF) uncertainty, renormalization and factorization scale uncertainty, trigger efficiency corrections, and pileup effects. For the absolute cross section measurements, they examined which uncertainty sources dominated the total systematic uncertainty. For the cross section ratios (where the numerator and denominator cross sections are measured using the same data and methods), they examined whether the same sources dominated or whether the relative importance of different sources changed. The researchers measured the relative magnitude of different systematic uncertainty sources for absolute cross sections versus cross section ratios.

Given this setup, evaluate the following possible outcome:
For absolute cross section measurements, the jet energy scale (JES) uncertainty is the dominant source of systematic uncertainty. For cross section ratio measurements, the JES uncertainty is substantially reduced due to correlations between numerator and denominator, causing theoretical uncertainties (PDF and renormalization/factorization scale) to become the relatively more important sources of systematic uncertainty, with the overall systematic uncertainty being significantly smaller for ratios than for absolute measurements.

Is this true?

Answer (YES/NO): NO